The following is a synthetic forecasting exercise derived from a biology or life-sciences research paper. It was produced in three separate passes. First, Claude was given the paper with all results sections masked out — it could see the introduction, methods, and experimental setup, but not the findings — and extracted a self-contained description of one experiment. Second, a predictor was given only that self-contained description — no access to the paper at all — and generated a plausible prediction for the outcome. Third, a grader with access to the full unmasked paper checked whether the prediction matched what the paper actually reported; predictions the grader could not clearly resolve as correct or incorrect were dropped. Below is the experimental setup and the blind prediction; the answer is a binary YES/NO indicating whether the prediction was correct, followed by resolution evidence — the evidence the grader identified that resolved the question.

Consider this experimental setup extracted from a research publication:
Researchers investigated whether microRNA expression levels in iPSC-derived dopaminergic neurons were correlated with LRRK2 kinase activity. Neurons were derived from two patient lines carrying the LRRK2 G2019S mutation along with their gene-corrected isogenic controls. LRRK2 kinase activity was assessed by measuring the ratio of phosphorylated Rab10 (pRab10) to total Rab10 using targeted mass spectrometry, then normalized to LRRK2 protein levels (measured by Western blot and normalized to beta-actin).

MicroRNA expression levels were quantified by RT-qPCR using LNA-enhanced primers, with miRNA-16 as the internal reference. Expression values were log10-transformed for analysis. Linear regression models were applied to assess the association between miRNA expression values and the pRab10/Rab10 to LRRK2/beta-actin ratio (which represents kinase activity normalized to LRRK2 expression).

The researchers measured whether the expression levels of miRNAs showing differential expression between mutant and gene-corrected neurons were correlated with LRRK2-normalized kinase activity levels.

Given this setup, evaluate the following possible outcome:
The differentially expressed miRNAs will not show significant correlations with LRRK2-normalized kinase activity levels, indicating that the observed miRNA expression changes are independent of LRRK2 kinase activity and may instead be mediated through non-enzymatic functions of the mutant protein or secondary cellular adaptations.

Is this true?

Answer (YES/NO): YES